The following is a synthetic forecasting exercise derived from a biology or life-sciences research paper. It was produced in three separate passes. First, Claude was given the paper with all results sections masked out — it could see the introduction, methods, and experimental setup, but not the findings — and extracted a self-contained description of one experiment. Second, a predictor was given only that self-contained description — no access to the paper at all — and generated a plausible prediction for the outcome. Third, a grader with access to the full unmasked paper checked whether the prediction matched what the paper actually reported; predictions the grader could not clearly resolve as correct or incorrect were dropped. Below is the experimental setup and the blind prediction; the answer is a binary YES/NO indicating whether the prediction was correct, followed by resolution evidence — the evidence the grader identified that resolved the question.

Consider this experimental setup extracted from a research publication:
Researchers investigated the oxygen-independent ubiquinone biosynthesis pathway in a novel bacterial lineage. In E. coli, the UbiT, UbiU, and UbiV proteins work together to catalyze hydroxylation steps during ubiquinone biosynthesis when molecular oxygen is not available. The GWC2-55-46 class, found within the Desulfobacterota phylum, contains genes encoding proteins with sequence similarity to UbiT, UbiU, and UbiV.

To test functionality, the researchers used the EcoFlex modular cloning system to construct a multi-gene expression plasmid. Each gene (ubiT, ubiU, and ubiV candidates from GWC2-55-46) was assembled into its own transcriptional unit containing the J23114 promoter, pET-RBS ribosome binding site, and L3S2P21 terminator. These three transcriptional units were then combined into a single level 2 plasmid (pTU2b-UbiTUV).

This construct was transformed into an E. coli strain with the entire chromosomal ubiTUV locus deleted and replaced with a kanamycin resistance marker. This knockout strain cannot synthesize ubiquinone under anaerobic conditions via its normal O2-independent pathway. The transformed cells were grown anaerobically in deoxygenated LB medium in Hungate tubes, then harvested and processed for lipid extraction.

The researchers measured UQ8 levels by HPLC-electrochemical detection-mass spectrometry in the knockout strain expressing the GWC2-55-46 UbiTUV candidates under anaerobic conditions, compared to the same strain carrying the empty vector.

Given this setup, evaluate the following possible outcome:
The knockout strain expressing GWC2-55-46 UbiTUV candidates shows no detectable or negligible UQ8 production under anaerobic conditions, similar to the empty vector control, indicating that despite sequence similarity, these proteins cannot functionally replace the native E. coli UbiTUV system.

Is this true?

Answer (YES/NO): NO